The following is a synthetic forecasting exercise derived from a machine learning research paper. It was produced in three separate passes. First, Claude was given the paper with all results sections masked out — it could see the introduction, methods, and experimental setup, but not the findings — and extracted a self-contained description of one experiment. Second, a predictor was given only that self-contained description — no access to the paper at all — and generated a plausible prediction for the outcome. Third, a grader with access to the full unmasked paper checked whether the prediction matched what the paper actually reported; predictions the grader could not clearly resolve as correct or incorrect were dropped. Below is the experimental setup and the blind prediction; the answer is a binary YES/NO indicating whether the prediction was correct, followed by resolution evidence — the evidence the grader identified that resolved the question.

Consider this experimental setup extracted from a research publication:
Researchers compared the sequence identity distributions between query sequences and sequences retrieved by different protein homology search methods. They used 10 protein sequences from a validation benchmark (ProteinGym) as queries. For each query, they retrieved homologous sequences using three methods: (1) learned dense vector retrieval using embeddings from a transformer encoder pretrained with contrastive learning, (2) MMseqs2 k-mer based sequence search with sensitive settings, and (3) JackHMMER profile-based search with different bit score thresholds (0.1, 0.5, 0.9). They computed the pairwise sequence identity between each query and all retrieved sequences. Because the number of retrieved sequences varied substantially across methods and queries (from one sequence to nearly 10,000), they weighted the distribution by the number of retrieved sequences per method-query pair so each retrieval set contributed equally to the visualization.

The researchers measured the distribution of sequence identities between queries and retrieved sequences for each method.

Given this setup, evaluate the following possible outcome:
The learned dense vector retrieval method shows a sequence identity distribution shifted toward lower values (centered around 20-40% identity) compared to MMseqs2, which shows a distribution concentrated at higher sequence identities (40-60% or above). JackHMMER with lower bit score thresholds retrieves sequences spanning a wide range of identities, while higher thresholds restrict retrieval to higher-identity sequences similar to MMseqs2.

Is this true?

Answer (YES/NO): NO